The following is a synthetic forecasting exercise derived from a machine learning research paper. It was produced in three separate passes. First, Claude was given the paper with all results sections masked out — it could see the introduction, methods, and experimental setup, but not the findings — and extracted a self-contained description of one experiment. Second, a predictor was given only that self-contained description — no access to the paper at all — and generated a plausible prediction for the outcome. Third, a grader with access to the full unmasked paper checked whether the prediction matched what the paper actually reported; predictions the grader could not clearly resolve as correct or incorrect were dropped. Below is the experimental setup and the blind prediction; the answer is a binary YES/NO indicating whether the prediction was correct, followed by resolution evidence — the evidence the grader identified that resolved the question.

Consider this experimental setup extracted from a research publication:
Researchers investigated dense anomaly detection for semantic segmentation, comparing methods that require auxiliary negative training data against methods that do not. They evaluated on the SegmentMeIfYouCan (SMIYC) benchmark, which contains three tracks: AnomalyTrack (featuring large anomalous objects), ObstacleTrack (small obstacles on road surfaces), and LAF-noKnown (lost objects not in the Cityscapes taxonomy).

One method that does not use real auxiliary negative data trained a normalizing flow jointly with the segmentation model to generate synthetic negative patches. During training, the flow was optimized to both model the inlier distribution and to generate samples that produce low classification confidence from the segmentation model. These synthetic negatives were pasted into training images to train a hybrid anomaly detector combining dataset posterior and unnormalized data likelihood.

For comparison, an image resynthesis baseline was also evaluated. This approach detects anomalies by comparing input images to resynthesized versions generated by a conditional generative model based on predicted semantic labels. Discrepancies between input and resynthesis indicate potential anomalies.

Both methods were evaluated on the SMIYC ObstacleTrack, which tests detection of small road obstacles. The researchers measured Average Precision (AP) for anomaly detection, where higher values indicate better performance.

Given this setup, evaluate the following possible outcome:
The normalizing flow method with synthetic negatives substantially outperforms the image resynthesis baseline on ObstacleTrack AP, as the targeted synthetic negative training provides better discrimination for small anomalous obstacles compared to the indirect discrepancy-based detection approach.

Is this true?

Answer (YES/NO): YES